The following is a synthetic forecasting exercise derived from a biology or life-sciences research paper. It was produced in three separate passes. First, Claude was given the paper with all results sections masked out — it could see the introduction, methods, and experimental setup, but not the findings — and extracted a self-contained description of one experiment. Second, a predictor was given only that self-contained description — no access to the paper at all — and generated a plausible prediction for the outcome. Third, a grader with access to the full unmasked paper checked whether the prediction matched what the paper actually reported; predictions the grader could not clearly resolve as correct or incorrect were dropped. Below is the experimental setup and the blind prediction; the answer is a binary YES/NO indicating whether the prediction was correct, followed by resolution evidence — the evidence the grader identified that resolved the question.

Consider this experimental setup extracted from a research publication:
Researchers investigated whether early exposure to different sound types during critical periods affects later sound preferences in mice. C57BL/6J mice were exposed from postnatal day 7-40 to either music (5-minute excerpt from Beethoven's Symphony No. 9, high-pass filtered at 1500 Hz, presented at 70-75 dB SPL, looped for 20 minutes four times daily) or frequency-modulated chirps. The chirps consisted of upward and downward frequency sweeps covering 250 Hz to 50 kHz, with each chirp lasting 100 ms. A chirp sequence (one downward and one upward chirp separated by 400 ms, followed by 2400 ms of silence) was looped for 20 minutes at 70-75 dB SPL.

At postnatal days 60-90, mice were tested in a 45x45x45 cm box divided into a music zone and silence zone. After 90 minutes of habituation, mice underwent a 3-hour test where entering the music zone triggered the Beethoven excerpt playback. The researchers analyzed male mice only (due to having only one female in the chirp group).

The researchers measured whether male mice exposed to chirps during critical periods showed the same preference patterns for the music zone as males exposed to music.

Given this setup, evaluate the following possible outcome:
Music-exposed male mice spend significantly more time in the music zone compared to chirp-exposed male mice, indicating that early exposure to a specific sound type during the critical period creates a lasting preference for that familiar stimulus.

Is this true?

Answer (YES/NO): NO